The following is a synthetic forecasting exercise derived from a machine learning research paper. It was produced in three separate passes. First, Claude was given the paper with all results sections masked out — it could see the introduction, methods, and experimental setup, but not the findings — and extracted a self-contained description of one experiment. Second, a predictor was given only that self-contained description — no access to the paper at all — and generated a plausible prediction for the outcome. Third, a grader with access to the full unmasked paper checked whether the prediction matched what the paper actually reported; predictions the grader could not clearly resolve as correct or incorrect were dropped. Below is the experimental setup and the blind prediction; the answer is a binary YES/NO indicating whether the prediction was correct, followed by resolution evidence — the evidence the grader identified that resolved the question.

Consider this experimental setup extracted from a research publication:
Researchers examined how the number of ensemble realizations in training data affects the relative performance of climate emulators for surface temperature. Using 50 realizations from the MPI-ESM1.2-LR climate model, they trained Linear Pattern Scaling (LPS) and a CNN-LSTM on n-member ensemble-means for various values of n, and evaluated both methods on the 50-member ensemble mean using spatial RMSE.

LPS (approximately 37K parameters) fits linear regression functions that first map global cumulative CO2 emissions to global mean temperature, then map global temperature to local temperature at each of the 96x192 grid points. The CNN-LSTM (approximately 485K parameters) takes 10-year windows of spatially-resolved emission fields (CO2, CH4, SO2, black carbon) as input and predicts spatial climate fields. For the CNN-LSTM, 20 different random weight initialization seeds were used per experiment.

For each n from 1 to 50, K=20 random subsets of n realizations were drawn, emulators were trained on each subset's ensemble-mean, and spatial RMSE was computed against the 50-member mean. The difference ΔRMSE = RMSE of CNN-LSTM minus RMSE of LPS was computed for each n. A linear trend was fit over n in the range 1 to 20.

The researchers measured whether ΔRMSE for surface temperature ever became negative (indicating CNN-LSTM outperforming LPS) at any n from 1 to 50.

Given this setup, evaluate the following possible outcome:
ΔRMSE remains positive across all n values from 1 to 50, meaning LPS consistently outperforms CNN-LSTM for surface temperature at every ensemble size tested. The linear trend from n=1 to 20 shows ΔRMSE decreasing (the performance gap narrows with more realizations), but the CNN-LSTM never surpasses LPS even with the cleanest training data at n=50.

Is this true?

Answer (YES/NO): YES